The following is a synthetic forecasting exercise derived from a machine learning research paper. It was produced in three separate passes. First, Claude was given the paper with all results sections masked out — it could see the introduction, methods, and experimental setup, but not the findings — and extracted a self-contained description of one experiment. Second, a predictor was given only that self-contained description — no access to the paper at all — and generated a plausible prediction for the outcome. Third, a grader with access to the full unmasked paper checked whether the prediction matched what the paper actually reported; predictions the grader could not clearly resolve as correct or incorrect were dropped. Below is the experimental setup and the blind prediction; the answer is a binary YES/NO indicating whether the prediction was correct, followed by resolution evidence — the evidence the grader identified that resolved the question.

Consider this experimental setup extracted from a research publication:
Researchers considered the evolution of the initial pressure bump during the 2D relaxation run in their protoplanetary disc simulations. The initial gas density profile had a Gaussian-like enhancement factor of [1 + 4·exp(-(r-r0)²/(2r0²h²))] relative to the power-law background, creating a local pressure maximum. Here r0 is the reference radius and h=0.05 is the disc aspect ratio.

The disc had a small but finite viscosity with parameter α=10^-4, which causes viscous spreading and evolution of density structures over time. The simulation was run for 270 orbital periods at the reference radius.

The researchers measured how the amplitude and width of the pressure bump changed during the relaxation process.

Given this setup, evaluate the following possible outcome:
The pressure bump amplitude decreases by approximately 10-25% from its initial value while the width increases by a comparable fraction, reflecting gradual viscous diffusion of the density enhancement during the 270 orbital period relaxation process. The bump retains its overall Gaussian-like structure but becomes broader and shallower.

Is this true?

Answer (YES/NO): NO